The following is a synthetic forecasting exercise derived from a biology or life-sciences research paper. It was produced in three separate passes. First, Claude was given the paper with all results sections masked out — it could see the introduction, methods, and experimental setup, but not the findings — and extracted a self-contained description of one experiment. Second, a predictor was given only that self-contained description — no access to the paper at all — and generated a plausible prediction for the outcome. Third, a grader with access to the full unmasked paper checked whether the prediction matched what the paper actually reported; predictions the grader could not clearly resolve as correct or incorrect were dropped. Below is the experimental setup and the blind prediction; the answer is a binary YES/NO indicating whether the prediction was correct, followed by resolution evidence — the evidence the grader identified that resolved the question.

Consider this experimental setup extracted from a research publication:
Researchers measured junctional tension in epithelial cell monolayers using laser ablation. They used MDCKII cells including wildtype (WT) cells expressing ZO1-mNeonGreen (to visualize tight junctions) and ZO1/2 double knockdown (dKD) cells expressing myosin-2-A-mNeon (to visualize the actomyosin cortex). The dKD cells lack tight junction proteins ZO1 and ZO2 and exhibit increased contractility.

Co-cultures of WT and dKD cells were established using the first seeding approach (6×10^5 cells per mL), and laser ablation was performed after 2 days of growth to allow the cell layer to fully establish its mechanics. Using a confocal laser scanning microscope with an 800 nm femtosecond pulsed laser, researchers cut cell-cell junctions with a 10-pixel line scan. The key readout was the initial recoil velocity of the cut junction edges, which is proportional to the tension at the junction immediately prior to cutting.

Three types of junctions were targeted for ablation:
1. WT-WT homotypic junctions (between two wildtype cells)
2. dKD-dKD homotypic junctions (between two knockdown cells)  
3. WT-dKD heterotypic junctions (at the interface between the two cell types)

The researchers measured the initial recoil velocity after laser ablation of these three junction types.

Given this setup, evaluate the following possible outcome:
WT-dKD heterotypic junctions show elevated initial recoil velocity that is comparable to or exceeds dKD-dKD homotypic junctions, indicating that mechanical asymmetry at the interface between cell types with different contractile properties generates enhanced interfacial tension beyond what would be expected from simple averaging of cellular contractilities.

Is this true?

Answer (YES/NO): NO